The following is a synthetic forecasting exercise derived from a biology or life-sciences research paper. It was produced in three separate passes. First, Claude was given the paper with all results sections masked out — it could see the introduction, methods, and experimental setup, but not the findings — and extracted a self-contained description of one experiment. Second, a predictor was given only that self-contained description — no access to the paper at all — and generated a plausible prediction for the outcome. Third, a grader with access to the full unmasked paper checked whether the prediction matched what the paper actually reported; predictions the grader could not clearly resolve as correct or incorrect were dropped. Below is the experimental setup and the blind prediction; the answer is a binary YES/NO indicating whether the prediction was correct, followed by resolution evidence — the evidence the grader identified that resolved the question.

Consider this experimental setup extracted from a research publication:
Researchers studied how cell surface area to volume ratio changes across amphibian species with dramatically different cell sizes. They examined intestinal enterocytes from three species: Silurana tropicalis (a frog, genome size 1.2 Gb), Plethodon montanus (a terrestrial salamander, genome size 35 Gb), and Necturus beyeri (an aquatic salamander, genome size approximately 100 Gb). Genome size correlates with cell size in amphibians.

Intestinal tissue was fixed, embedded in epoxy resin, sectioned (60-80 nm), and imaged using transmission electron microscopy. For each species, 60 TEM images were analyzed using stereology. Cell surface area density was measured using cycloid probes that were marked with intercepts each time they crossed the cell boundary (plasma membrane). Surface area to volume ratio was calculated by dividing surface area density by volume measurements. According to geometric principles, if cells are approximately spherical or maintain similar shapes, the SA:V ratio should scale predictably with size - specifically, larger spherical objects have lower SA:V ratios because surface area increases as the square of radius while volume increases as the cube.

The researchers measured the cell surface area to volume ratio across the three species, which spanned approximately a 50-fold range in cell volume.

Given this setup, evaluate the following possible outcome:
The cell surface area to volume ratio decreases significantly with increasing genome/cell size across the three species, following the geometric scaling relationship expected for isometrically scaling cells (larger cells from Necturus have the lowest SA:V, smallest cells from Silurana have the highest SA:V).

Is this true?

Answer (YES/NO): YES